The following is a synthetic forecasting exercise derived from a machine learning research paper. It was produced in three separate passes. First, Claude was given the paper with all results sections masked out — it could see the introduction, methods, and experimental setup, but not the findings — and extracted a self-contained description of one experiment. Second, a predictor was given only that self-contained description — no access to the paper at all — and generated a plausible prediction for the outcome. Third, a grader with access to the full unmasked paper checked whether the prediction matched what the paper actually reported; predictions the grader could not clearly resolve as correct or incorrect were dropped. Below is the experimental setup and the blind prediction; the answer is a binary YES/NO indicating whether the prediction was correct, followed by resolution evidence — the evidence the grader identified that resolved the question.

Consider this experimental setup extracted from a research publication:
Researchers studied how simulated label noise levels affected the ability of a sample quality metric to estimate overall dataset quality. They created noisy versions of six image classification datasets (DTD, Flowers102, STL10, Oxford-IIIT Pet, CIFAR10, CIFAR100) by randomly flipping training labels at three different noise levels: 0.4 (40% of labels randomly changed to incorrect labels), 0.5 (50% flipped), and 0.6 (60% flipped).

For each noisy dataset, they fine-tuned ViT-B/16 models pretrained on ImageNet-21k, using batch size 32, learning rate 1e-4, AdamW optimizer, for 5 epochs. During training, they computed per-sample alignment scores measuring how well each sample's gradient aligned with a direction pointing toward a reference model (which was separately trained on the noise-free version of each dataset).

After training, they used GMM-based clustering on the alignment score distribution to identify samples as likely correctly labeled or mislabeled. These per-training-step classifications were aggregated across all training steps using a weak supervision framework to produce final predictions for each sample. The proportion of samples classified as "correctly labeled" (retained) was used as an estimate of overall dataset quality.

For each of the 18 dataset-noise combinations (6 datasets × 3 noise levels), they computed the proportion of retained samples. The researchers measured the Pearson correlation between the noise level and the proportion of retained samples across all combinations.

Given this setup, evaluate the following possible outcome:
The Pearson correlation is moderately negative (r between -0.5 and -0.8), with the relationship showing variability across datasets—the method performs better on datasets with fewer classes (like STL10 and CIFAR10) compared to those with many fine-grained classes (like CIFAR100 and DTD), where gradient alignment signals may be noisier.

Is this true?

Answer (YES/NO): NO